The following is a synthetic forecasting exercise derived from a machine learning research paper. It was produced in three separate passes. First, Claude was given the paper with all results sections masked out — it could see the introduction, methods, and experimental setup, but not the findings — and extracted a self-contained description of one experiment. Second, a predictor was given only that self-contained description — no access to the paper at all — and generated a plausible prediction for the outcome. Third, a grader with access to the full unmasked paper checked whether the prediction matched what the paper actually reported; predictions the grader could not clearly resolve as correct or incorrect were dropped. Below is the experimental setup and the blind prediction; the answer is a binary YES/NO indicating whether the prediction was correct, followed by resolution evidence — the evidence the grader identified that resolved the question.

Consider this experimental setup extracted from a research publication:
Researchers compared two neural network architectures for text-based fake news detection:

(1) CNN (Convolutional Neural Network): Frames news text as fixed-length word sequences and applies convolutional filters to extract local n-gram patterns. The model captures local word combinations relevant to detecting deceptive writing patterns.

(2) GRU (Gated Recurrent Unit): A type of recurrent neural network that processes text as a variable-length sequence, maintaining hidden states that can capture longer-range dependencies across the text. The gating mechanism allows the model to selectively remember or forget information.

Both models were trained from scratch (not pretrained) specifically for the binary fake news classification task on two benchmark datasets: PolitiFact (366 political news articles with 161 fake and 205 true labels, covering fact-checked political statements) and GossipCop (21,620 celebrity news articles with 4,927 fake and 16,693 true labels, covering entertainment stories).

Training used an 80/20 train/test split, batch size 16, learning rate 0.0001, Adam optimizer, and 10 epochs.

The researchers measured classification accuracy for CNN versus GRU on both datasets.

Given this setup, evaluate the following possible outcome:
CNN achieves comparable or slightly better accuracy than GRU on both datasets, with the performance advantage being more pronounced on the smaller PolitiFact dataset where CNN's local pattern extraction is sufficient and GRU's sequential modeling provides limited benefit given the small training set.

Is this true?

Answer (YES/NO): NO